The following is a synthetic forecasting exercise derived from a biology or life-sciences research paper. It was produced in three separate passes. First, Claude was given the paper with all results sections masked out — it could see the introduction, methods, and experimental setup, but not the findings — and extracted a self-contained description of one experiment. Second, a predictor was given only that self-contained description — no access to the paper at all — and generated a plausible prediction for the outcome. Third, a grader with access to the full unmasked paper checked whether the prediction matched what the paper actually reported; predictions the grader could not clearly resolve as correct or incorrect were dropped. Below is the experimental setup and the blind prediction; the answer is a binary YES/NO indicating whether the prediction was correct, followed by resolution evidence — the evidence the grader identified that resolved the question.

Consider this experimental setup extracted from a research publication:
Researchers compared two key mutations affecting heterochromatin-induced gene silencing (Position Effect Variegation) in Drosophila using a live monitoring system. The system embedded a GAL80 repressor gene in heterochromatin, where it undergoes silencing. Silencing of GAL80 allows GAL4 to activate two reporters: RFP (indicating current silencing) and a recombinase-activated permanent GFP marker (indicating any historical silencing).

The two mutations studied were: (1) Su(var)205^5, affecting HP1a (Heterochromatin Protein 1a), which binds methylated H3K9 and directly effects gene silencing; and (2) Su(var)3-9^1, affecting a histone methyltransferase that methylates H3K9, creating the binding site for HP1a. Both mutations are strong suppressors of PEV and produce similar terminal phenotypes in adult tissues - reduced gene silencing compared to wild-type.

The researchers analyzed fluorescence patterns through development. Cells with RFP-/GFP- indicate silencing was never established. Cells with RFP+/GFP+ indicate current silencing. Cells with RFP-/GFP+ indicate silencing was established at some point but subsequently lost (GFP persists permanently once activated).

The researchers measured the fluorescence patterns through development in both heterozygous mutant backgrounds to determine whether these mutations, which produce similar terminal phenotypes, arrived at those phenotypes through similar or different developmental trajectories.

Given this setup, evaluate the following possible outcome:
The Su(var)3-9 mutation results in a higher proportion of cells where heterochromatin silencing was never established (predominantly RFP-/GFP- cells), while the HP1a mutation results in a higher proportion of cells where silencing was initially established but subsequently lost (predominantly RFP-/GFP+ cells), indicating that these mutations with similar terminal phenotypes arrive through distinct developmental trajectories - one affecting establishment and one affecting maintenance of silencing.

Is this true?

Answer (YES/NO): NO